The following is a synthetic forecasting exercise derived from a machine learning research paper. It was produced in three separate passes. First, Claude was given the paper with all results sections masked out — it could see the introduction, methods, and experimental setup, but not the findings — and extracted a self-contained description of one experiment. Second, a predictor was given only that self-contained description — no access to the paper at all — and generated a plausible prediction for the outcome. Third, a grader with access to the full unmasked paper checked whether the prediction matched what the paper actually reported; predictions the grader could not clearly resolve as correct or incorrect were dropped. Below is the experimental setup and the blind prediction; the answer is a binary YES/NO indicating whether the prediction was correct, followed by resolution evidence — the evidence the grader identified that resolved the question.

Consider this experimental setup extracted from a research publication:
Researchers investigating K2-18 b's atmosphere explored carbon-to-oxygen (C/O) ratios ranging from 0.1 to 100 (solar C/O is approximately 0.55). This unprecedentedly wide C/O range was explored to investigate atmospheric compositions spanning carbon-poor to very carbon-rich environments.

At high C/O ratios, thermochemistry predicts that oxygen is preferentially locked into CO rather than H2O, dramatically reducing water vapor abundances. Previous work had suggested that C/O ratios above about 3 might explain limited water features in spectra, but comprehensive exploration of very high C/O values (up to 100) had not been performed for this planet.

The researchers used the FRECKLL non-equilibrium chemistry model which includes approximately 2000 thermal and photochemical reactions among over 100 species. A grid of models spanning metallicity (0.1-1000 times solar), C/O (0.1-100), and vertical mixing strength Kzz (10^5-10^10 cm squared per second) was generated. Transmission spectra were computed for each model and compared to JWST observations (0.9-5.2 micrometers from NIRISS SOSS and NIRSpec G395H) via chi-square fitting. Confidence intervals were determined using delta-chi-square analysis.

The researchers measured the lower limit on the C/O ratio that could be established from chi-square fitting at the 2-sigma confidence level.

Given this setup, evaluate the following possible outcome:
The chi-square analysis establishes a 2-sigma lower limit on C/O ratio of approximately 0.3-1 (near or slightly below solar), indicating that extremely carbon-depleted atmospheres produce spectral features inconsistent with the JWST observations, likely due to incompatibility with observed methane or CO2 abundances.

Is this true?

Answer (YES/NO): NO